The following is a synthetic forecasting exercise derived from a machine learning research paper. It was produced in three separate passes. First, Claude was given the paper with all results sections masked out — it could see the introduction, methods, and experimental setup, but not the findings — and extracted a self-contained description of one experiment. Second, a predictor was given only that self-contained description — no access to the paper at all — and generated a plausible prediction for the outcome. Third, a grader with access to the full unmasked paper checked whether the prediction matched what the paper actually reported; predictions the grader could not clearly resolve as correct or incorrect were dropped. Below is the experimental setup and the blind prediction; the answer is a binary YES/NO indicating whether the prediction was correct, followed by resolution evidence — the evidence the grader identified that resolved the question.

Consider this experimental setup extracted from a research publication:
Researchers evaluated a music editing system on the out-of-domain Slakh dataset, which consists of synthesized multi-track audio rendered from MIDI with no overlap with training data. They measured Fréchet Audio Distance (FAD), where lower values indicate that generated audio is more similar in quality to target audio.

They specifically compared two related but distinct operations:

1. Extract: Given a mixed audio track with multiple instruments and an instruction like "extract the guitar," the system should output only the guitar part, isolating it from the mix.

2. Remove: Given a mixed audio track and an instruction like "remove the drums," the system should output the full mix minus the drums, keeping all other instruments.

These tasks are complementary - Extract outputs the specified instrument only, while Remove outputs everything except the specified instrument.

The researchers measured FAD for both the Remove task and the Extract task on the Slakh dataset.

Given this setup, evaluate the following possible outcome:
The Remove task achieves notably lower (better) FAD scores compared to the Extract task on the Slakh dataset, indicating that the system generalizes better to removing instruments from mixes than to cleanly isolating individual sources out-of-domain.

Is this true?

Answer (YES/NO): YES